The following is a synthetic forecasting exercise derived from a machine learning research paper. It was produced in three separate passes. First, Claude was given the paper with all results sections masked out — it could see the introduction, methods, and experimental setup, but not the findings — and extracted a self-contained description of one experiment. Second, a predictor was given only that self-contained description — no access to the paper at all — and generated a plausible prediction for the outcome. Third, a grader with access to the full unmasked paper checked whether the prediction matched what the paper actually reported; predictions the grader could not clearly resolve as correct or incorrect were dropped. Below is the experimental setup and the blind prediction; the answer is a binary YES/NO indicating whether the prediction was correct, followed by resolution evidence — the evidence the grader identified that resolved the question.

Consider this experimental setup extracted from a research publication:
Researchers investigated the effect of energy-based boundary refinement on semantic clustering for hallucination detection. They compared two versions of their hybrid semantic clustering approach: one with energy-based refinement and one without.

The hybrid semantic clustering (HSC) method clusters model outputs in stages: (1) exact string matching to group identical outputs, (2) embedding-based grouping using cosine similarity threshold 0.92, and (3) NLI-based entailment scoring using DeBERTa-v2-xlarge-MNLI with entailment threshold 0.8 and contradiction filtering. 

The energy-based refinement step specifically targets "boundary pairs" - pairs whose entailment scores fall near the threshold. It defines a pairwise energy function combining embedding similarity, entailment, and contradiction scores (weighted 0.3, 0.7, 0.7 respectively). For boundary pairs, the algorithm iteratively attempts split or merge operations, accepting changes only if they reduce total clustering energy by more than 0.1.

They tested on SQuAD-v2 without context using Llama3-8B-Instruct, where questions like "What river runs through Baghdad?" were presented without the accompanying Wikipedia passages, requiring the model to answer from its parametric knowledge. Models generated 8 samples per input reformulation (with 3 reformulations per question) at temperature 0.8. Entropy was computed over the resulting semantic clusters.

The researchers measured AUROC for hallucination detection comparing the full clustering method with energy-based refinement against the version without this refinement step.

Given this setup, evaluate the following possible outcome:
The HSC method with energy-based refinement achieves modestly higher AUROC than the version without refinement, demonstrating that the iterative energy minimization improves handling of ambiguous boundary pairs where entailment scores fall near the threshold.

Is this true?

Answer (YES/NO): YES